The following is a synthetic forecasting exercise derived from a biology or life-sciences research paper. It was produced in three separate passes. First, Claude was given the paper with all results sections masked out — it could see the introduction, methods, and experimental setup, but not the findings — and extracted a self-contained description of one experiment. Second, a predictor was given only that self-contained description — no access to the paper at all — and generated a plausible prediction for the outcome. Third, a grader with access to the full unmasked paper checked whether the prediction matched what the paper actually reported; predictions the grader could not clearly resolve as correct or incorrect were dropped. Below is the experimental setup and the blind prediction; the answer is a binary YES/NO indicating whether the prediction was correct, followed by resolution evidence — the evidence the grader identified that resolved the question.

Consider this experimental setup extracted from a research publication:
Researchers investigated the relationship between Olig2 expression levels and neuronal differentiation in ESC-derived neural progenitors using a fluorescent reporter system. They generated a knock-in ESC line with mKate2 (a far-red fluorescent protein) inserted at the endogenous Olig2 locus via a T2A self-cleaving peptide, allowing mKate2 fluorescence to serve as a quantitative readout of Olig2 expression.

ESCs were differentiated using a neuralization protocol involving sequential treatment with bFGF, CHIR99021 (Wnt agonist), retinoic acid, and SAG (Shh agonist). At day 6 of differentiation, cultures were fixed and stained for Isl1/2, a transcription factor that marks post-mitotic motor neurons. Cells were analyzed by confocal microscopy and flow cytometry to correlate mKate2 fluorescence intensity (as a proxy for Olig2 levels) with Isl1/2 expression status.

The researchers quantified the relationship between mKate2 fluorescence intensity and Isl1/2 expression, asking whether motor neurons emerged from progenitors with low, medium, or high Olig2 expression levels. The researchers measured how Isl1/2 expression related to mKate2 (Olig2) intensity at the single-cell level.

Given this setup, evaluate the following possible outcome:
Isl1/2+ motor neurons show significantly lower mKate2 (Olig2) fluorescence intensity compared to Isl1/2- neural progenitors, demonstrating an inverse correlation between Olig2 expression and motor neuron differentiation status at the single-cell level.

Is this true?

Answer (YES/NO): NO